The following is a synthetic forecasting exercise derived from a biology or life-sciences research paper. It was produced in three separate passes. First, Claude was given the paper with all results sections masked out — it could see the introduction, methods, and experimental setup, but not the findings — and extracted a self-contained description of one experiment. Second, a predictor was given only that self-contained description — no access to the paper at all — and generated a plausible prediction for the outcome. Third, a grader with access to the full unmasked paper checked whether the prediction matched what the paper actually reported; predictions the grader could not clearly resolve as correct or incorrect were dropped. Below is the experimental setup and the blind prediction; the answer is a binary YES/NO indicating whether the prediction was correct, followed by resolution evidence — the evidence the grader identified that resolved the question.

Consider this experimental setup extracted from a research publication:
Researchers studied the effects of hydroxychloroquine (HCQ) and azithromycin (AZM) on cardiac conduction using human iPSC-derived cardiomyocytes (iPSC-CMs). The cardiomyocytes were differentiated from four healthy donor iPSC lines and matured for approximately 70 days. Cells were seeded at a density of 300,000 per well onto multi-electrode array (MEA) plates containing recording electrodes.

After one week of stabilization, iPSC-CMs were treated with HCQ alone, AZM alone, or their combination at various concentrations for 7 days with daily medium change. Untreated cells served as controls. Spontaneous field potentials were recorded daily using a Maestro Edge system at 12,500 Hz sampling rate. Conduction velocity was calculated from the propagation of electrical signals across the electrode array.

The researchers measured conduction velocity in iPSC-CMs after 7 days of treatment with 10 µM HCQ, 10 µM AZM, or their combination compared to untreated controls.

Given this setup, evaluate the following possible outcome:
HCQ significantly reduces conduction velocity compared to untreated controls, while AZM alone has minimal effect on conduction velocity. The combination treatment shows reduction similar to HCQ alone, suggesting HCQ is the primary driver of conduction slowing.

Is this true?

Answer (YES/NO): NO